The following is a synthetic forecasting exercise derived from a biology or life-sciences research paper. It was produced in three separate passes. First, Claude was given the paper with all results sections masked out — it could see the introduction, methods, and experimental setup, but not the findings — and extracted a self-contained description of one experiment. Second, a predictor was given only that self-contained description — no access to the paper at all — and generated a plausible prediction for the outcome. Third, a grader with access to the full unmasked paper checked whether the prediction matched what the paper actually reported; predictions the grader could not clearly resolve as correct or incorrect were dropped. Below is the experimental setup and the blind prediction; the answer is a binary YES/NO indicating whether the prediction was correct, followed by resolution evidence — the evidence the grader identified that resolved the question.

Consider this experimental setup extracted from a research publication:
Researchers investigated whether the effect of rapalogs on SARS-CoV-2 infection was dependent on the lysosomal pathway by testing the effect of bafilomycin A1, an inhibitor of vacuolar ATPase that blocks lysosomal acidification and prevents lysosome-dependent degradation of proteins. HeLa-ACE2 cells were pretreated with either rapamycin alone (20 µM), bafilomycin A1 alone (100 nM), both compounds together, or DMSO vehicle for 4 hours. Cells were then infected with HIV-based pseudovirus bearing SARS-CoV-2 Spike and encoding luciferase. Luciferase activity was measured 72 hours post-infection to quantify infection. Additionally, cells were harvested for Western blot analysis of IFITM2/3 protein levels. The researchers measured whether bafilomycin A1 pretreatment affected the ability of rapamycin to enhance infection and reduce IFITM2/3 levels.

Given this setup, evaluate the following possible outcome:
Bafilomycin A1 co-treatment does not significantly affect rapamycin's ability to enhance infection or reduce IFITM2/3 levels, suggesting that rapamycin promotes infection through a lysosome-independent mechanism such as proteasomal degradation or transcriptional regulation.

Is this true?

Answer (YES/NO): NO